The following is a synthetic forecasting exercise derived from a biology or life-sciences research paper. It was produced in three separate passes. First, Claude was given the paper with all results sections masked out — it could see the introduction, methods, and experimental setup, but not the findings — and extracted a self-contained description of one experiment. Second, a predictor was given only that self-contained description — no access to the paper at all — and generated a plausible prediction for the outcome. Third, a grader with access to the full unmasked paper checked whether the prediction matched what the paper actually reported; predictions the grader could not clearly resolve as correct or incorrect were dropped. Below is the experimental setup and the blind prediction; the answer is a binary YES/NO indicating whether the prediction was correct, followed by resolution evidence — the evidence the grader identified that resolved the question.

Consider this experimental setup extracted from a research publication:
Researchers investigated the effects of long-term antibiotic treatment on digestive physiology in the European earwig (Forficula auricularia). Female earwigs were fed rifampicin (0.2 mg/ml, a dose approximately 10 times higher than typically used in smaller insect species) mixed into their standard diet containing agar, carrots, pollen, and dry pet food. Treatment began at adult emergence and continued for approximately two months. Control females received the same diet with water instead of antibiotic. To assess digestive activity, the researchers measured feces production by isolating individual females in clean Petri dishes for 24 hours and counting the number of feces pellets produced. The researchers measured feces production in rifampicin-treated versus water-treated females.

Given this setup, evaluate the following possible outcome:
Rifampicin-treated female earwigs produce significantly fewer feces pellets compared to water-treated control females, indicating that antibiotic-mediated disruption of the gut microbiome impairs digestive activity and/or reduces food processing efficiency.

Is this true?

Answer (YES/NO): NO